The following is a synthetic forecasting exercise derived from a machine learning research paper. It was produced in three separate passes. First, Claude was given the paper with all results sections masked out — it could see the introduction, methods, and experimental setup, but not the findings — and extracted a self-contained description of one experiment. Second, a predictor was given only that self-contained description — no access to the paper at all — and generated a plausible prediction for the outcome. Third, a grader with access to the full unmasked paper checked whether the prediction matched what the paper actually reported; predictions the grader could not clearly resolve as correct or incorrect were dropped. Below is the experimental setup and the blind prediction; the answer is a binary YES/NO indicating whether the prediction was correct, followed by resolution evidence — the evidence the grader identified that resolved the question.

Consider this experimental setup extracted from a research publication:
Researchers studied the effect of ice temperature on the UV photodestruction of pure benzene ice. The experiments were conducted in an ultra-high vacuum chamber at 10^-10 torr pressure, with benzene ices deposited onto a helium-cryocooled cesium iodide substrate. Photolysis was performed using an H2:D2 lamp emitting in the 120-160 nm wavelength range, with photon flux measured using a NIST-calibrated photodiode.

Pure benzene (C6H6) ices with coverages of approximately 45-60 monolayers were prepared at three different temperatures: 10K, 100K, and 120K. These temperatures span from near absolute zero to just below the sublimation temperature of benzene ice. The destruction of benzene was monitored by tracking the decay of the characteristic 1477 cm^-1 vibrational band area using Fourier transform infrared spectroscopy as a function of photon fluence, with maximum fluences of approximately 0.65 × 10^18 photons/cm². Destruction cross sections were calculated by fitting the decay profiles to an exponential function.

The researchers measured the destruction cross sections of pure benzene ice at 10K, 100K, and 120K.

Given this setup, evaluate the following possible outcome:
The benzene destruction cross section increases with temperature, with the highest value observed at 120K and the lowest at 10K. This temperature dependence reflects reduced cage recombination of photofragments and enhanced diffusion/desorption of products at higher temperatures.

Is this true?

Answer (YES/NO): YES